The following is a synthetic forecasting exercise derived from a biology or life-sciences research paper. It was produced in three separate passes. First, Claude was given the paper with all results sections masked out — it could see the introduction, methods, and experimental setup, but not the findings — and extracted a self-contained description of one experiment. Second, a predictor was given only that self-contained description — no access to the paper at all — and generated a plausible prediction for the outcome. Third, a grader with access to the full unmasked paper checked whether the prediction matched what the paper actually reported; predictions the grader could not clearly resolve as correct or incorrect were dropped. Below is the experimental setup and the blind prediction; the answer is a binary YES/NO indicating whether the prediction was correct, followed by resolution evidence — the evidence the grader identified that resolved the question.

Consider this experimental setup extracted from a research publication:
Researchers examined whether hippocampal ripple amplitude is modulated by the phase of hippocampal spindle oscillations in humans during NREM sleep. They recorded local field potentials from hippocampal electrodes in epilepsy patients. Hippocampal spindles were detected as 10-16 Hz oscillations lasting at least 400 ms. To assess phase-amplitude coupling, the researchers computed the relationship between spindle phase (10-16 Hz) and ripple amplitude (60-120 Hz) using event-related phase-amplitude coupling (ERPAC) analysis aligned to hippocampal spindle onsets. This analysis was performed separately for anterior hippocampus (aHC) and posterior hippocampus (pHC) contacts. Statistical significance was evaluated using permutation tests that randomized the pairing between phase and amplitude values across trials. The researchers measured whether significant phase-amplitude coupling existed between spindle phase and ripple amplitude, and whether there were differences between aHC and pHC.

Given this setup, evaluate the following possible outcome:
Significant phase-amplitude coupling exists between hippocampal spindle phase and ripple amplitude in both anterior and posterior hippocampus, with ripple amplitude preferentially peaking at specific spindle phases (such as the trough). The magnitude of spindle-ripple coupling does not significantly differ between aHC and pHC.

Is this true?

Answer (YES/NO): NO